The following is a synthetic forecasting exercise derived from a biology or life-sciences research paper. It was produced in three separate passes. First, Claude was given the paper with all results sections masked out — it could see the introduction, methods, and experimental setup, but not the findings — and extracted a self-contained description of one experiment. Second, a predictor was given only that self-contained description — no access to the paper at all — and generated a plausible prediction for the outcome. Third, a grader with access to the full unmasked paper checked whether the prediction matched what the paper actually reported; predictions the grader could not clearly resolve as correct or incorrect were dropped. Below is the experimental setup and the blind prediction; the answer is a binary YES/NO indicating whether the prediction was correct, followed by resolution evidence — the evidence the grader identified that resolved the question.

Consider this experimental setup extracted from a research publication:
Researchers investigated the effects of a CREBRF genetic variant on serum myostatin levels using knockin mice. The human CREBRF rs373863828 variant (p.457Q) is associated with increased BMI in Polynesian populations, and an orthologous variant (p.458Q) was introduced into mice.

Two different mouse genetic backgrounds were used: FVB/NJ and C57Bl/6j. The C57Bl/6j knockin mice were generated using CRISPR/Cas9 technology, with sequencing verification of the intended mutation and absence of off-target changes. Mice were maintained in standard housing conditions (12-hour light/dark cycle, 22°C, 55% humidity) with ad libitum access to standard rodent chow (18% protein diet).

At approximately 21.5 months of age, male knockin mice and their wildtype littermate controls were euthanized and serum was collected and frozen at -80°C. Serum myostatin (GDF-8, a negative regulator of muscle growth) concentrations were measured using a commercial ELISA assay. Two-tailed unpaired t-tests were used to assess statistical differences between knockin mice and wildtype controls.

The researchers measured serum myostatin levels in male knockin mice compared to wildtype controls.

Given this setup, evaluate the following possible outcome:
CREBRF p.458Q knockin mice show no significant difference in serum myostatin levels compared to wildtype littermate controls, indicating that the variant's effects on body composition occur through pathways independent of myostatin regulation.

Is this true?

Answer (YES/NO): NO